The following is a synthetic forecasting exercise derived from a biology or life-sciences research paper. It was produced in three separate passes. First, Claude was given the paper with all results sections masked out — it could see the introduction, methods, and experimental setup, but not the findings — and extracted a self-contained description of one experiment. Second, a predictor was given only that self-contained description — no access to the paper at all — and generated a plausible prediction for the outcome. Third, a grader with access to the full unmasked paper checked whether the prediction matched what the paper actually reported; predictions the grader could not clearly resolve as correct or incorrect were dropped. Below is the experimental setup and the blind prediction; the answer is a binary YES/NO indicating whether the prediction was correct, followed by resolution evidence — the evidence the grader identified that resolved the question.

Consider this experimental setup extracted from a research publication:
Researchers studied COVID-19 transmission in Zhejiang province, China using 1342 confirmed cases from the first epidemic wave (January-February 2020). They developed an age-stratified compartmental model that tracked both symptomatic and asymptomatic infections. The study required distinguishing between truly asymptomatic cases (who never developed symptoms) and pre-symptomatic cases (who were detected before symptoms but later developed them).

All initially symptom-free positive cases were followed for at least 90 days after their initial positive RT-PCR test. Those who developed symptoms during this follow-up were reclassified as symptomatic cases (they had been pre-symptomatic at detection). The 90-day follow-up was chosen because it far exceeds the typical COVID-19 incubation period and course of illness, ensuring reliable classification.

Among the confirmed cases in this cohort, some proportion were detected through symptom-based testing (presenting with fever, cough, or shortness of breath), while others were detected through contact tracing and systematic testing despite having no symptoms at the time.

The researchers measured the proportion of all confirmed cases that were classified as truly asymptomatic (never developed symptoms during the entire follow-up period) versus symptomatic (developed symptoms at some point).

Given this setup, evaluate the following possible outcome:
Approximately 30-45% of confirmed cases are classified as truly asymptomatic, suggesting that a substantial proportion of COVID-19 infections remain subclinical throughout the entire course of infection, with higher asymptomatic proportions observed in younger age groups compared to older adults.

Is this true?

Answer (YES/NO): NO